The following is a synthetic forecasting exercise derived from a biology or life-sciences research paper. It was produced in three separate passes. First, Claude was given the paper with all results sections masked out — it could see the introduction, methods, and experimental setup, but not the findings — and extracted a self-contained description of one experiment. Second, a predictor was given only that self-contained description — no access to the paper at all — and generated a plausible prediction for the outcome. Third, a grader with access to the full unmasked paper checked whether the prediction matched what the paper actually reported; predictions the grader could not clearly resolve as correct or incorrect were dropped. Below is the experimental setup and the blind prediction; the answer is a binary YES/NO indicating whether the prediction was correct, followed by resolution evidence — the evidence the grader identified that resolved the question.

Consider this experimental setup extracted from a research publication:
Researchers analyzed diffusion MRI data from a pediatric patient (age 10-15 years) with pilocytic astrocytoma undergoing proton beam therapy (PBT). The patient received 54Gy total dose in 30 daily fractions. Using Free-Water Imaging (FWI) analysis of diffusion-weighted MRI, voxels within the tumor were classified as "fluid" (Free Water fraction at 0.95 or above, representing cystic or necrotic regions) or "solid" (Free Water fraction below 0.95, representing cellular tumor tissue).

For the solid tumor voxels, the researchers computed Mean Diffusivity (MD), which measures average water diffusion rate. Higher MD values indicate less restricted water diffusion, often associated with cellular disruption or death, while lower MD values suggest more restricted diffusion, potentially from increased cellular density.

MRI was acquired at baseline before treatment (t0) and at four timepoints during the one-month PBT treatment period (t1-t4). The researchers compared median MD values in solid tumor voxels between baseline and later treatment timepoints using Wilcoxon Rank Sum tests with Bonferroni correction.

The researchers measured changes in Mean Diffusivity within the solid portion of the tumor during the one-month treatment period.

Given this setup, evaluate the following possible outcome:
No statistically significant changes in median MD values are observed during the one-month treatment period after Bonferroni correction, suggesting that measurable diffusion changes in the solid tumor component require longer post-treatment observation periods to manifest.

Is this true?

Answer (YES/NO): NO